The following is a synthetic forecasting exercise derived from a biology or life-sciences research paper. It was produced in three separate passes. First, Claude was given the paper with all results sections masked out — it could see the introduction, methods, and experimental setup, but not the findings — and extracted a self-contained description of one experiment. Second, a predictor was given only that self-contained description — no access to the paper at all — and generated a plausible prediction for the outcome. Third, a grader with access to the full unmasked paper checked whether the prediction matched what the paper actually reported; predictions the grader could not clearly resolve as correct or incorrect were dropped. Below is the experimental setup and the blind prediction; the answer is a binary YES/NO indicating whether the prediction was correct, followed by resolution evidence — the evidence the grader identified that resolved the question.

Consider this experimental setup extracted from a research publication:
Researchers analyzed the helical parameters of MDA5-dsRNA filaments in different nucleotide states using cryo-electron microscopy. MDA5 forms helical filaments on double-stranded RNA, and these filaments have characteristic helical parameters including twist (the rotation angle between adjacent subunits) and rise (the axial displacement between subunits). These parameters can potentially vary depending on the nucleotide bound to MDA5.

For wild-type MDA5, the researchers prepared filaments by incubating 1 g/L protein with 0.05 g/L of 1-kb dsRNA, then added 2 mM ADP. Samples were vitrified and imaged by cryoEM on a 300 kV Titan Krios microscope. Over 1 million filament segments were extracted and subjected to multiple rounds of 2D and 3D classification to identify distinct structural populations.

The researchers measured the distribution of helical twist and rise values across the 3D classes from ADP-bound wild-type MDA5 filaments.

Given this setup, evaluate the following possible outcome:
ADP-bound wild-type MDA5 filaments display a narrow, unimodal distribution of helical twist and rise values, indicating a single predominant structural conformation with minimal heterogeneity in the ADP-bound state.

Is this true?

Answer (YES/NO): NO